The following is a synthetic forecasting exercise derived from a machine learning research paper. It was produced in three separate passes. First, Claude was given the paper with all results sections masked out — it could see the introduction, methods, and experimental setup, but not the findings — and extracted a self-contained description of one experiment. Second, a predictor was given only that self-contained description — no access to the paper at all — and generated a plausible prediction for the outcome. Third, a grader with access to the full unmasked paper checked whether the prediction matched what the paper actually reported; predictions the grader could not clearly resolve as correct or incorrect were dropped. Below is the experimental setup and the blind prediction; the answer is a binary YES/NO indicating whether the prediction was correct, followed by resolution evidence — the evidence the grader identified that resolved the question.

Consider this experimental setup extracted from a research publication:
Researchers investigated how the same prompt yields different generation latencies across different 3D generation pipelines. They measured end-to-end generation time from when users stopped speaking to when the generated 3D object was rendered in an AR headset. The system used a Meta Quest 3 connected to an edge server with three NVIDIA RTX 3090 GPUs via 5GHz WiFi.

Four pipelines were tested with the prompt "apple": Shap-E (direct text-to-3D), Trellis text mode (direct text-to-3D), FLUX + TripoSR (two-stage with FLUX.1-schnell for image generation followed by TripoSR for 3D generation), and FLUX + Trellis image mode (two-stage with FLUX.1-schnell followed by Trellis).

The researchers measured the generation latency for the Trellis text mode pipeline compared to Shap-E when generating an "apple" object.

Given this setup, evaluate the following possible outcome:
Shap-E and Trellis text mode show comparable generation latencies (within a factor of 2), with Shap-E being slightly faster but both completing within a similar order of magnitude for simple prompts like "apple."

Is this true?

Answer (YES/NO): NO